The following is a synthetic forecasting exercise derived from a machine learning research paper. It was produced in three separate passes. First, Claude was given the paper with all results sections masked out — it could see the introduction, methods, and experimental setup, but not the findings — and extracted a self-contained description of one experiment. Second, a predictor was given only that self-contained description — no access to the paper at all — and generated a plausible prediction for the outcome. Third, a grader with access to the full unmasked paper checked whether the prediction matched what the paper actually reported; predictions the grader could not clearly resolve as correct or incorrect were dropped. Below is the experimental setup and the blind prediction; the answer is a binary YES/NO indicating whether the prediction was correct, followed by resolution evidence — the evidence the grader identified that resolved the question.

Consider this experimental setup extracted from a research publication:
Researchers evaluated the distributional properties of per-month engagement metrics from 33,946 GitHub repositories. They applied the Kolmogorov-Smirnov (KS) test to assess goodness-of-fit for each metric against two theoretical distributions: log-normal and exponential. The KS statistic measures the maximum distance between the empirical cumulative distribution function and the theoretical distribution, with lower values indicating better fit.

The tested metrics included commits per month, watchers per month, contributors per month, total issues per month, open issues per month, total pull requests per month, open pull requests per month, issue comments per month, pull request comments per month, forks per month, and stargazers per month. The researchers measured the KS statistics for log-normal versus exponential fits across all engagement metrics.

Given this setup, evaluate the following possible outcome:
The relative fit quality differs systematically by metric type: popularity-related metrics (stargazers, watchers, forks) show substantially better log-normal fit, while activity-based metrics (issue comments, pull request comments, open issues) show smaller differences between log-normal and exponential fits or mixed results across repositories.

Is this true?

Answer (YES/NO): NO